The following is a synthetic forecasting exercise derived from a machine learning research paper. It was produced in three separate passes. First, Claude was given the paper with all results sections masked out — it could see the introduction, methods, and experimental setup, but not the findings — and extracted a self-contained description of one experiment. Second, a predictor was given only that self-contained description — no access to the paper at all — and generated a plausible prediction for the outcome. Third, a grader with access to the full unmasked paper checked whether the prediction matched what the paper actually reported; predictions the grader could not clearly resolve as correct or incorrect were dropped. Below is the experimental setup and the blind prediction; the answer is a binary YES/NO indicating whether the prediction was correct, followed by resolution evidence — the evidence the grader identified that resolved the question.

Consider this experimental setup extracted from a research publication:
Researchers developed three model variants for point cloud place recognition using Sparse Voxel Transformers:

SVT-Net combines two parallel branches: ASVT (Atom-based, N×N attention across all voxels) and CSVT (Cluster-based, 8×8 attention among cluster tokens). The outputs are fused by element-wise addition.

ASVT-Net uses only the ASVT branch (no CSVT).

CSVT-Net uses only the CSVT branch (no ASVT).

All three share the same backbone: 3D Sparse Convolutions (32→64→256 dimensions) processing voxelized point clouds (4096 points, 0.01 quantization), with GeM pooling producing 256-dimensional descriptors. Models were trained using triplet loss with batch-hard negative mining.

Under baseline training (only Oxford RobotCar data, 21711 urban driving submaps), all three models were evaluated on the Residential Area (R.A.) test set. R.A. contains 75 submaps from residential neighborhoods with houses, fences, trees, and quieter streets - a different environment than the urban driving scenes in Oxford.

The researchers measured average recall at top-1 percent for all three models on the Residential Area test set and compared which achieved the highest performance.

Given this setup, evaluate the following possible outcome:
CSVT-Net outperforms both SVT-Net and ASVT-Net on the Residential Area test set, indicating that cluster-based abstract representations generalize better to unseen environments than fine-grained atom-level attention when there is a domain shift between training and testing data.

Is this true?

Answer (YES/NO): NO